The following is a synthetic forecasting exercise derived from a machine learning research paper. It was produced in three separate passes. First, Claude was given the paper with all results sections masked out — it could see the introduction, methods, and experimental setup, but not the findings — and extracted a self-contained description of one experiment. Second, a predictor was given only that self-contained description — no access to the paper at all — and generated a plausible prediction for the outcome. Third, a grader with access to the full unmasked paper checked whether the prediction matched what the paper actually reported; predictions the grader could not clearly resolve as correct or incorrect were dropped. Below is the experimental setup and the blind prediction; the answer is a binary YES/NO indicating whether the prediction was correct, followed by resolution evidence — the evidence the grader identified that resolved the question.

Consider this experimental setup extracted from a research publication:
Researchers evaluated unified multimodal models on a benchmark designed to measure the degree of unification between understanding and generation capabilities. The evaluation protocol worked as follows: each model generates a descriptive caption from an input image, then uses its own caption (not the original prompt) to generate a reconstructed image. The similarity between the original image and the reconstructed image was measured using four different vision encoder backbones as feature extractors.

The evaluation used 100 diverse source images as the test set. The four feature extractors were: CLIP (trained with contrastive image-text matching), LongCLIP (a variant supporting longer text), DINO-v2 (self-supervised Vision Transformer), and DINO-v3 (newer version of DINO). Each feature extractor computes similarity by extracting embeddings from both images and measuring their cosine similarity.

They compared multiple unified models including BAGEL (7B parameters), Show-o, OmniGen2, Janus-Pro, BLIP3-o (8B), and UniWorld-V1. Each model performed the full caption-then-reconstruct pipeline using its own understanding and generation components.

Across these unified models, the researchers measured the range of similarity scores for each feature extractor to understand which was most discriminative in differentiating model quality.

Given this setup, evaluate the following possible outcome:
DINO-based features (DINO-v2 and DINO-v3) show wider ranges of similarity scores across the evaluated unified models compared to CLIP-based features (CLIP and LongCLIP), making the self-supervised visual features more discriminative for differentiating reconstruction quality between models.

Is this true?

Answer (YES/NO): YES